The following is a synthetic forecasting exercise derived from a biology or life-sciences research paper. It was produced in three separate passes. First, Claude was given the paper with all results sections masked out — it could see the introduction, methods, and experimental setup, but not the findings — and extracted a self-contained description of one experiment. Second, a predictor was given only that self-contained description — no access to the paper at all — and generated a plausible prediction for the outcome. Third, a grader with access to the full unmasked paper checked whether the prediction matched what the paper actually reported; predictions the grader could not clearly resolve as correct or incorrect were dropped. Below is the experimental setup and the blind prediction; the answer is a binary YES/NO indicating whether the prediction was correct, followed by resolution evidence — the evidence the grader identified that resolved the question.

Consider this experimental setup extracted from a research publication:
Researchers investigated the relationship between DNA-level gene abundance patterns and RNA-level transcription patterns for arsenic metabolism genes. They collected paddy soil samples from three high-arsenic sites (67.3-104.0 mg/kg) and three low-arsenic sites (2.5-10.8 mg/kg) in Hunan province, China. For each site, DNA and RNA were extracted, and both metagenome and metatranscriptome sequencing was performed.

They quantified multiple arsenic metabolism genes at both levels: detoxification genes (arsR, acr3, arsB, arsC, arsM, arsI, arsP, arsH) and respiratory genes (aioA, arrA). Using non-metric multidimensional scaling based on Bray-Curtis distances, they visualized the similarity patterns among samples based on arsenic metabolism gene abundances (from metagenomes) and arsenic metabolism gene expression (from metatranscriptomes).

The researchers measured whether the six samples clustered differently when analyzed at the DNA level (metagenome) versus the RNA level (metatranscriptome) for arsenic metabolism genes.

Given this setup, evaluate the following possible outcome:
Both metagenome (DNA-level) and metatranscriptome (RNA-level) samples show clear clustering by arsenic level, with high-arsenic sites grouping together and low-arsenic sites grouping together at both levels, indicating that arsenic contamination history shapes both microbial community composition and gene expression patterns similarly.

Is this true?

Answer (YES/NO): NO